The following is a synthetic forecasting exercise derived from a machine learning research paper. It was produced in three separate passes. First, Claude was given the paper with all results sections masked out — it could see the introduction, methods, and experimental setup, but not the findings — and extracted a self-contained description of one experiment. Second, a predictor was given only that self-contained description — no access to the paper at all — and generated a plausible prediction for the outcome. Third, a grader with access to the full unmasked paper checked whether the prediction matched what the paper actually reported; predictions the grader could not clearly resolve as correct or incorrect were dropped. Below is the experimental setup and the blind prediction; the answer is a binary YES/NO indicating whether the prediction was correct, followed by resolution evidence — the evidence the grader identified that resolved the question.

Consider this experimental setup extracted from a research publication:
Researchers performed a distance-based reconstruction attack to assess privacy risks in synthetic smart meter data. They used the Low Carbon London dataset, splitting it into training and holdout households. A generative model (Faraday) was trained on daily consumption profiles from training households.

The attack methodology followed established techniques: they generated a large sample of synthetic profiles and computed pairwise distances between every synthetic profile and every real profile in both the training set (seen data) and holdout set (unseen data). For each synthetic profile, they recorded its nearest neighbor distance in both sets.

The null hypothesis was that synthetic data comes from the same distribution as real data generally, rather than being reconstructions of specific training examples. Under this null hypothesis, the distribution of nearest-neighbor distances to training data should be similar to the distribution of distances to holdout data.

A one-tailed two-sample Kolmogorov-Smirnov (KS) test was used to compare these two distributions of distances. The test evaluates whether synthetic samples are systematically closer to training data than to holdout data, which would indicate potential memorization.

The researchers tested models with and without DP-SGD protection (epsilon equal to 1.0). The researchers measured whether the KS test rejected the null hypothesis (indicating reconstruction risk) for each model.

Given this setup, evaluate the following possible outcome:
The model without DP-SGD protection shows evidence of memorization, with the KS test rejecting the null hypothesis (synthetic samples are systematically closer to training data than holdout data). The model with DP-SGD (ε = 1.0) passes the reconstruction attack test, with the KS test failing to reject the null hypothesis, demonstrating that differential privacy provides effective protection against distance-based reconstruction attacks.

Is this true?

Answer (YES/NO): NO